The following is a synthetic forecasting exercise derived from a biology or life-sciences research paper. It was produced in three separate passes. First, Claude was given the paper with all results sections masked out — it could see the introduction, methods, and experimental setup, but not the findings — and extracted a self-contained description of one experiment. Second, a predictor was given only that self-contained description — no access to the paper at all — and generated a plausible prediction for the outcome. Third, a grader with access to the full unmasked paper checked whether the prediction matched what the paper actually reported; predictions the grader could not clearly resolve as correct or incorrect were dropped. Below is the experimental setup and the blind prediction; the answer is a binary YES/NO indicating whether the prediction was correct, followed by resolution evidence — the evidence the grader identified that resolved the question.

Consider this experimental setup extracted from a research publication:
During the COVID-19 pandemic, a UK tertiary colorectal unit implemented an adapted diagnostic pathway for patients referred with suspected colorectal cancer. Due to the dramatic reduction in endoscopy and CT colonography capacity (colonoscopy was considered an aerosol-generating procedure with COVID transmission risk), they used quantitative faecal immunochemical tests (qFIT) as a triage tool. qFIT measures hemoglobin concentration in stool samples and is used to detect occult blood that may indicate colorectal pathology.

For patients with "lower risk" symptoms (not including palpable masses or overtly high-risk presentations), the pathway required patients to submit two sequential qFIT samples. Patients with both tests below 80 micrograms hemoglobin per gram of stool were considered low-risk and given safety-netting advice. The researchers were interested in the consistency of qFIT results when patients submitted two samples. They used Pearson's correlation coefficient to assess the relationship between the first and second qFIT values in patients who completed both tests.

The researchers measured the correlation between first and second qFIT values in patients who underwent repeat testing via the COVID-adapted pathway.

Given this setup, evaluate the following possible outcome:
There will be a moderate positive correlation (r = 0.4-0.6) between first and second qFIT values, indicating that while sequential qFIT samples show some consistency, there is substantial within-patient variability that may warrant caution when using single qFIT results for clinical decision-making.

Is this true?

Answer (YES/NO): NO